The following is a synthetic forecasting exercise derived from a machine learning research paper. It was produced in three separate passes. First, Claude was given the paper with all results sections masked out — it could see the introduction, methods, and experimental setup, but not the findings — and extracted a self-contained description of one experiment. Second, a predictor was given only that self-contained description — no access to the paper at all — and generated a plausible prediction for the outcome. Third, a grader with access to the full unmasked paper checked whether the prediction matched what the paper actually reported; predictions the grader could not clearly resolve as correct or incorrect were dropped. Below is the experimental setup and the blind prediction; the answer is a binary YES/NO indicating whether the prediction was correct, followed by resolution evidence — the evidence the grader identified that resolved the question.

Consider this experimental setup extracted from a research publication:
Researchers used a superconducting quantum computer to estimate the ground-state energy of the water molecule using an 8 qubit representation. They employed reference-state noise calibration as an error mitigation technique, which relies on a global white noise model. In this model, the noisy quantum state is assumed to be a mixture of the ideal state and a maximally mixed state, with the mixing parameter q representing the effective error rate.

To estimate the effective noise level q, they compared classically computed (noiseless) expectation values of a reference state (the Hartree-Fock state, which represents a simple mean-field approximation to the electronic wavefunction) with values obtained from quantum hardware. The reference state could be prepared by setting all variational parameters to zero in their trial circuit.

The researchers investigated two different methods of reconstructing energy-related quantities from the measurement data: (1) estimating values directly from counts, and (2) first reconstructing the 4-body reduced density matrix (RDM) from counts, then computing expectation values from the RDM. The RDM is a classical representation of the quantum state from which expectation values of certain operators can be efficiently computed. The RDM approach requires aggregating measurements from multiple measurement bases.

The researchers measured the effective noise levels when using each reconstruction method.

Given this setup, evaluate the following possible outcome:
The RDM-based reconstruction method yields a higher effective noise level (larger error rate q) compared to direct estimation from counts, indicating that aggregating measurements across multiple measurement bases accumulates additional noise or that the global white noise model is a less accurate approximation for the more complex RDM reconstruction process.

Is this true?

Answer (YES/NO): YES